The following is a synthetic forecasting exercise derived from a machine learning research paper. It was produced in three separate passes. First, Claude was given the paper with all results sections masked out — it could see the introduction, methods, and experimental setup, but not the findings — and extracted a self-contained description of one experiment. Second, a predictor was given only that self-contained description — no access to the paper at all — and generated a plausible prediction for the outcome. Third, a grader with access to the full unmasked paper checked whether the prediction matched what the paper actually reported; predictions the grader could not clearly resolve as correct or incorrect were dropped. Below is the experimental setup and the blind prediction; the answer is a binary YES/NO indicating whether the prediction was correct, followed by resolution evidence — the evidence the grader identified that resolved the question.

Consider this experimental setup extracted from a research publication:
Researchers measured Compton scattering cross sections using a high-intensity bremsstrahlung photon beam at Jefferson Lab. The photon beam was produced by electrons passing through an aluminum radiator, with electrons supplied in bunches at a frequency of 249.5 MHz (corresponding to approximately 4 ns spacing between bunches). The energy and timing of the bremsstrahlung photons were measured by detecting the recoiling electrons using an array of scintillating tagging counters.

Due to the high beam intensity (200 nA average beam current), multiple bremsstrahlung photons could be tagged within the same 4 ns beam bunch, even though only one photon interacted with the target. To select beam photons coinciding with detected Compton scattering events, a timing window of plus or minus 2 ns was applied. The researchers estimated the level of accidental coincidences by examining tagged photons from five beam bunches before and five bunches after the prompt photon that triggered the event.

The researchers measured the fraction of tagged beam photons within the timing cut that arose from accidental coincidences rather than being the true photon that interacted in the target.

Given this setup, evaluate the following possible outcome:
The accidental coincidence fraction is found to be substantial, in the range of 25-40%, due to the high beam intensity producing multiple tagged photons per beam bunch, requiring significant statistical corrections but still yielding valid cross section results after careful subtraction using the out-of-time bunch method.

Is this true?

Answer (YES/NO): NO